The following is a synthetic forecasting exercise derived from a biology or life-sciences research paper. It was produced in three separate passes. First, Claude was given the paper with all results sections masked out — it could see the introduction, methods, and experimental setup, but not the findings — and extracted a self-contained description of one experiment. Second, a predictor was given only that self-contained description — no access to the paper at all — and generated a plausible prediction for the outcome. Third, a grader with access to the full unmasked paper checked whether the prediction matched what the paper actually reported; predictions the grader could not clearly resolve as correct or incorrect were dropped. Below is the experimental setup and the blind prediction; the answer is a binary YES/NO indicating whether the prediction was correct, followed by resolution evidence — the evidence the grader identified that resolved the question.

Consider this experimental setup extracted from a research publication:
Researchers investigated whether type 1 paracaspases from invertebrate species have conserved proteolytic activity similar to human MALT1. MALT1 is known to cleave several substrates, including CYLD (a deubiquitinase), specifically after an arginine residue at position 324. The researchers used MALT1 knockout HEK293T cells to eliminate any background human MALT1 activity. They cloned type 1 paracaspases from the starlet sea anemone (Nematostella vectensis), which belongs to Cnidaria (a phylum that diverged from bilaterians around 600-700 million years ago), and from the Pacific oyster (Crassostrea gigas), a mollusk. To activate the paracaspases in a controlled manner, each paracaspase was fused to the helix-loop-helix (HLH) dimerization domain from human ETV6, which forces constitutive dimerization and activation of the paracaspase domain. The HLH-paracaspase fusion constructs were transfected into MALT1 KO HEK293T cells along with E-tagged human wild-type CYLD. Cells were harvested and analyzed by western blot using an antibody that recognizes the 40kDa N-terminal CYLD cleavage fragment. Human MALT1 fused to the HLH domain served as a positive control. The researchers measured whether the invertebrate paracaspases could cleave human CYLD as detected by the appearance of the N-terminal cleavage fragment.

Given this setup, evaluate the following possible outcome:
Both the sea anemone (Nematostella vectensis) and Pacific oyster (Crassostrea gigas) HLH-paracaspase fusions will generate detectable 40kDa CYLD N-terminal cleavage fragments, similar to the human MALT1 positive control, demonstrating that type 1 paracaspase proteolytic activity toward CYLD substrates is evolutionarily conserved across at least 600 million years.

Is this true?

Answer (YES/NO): NO